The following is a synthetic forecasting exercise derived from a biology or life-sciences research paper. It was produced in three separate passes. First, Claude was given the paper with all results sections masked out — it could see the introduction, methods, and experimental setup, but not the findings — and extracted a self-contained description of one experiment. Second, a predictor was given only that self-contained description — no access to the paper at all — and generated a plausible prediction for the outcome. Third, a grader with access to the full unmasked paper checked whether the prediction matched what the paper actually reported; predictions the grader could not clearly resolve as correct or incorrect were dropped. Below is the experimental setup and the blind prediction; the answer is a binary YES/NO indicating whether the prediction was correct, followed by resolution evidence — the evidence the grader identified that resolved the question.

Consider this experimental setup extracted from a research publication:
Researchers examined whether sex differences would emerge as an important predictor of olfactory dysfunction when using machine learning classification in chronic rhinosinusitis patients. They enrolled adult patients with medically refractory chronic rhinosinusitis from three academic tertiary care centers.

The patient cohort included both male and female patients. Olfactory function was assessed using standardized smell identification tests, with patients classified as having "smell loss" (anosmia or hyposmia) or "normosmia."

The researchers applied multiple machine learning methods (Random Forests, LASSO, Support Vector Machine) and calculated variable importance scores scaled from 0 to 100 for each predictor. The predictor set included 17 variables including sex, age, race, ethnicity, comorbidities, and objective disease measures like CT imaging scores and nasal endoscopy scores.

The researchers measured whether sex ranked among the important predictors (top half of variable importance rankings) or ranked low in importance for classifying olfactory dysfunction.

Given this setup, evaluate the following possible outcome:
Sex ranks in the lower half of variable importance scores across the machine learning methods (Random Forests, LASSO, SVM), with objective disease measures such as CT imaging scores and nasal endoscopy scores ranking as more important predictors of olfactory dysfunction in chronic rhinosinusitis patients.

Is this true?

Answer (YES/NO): NO